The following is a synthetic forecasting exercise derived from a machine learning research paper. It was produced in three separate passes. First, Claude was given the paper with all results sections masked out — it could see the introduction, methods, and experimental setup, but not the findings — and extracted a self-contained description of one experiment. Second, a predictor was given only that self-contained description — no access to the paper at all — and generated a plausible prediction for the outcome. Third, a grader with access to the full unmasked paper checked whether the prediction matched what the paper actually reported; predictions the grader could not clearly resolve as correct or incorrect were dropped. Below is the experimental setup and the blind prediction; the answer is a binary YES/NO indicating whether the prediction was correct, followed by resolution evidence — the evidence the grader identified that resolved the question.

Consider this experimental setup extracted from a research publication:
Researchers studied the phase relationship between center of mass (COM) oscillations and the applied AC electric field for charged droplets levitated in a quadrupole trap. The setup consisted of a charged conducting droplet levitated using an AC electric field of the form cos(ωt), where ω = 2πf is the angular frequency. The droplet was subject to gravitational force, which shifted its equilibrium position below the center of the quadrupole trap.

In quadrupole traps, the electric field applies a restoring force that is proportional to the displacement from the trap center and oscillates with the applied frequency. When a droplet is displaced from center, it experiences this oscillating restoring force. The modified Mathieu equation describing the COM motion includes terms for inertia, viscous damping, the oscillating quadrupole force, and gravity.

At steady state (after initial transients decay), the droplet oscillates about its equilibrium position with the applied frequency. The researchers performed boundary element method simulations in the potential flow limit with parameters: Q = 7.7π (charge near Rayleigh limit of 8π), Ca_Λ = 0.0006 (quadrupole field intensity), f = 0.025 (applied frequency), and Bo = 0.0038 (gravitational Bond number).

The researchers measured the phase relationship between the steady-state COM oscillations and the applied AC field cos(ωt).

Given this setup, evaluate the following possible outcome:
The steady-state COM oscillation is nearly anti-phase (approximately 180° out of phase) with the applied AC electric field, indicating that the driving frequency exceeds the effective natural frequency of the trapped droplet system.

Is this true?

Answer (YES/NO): YES